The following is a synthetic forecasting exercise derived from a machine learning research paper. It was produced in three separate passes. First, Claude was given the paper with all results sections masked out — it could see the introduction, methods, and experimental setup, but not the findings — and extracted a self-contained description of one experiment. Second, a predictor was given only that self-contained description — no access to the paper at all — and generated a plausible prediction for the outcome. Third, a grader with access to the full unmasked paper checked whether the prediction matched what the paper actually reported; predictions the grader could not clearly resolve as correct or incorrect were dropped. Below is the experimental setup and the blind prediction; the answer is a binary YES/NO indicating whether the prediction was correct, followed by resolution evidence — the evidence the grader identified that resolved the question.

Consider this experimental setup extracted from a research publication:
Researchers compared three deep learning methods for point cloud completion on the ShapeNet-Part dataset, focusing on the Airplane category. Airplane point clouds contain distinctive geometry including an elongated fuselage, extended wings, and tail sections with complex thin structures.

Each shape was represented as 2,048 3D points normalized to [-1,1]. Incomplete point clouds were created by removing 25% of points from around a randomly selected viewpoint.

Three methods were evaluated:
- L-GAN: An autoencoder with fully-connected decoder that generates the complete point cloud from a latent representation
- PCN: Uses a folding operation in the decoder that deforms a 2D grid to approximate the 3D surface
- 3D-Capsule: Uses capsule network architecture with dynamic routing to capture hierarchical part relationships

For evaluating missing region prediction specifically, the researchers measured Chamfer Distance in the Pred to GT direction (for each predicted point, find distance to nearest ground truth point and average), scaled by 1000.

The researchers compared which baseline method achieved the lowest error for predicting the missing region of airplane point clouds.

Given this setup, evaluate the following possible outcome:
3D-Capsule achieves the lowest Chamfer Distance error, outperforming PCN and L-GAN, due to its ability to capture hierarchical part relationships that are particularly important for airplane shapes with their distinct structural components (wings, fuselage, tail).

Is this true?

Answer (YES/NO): YES